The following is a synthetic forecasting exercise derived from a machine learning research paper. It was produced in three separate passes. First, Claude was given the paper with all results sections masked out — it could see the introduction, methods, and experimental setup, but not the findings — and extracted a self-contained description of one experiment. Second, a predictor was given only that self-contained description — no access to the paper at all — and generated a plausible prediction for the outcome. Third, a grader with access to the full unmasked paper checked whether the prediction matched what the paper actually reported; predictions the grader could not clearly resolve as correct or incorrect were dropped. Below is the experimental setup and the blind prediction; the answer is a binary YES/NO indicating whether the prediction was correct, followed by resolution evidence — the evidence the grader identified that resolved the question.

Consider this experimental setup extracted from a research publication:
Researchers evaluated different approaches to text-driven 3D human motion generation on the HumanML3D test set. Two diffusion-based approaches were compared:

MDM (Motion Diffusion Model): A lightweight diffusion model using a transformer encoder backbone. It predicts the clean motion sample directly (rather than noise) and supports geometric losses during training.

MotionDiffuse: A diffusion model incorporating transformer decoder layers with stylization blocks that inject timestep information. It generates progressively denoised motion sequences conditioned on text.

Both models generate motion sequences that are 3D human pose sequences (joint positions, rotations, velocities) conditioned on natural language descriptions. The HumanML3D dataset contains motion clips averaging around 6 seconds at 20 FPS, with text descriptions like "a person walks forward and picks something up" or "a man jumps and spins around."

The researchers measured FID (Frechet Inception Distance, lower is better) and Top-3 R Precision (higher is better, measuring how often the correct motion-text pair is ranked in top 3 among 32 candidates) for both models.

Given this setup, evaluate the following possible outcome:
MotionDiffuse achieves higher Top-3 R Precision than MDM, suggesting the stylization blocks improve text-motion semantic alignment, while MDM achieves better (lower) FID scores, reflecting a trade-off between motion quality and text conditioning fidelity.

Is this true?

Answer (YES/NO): YES